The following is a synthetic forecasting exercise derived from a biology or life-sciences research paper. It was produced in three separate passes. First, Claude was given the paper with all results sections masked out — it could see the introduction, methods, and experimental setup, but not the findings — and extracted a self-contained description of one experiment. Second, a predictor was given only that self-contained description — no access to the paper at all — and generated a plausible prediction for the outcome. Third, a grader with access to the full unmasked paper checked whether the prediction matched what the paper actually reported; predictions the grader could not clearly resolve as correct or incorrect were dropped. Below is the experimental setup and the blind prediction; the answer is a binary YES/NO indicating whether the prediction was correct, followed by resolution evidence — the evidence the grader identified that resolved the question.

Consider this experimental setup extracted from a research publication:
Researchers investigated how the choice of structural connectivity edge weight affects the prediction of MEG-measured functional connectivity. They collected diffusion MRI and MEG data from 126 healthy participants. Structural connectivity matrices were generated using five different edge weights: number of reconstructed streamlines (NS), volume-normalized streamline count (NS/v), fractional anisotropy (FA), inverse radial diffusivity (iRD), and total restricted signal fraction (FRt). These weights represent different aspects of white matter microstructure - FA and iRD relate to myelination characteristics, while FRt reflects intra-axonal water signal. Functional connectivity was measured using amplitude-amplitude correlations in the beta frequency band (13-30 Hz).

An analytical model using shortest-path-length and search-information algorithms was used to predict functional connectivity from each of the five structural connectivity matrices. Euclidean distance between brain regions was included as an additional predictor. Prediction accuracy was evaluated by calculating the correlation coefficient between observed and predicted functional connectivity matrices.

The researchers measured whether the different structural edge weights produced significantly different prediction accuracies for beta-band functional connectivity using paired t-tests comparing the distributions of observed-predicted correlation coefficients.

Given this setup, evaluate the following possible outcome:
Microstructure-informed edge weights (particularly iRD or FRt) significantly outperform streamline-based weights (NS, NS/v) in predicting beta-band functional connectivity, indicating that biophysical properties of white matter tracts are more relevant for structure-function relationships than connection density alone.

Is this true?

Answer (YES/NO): NO